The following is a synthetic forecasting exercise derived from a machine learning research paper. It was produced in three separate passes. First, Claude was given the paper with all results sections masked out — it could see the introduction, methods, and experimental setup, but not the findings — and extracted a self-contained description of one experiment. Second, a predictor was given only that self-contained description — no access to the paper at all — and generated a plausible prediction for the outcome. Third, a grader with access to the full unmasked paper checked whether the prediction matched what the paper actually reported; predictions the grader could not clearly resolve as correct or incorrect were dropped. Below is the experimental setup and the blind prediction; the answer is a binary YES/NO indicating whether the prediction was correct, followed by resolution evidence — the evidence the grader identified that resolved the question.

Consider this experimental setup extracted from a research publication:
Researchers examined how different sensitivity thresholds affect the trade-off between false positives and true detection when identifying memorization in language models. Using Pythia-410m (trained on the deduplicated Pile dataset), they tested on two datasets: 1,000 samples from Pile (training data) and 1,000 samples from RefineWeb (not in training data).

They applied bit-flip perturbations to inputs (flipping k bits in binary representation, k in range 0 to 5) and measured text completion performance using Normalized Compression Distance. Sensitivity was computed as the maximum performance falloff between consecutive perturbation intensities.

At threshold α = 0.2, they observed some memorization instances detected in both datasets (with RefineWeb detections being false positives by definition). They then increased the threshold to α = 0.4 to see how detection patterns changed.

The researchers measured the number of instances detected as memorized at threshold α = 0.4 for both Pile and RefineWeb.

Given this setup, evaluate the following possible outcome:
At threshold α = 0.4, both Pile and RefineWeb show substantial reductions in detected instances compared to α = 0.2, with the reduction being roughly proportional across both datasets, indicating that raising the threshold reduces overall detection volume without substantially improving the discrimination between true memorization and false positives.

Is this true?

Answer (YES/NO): NO